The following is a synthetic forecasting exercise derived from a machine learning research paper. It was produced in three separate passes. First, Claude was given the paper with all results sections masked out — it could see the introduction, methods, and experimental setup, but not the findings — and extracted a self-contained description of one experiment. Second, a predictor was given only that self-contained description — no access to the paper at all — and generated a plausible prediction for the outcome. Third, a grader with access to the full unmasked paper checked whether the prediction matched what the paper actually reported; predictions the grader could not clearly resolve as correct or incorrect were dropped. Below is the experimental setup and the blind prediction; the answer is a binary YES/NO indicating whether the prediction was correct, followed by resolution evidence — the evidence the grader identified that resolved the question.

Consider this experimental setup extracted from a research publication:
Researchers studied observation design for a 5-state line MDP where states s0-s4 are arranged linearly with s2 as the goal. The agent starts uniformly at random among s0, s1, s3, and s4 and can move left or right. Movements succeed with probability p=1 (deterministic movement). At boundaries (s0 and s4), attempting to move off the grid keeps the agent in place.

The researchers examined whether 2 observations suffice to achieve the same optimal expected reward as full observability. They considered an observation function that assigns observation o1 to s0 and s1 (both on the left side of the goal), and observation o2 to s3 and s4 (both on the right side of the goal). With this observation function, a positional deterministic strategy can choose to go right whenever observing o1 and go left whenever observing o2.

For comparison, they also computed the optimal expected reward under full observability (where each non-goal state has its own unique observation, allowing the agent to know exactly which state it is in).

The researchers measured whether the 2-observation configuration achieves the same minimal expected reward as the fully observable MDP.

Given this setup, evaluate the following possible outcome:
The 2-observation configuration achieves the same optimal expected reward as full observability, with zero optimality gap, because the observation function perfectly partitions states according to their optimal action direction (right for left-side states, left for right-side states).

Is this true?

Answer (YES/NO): YES